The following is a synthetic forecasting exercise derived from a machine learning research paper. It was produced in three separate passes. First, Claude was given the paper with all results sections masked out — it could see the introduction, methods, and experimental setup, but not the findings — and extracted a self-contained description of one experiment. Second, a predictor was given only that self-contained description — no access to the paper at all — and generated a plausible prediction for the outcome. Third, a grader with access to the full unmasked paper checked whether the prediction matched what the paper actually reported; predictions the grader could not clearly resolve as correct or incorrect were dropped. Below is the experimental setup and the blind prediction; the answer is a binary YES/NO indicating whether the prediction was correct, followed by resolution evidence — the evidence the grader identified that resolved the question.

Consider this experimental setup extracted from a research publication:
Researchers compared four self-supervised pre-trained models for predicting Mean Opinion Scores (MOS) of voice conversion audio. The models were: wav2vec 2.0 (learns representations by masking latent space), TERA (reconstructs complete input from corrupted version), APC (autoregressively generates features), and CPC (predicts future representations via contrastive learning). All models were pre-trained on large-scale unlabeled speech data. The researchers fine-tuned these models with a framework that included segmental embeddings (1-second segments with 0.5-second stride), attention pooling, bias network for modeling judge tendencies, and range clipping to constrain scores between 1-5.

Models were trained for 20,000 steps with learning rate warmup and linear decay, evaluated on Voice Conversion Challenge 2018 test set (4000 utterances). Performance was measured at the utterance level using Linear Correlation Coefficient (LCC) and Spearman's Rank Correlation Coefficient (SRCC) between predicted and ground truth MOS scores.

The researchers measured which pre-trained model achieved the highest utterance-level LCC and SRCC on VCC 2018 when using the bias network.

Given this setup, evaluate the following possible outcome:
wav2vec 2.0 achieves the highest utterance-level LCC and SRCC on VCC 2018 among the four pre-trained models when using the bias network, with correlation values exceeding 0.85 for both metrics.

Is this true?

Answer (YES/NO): NO